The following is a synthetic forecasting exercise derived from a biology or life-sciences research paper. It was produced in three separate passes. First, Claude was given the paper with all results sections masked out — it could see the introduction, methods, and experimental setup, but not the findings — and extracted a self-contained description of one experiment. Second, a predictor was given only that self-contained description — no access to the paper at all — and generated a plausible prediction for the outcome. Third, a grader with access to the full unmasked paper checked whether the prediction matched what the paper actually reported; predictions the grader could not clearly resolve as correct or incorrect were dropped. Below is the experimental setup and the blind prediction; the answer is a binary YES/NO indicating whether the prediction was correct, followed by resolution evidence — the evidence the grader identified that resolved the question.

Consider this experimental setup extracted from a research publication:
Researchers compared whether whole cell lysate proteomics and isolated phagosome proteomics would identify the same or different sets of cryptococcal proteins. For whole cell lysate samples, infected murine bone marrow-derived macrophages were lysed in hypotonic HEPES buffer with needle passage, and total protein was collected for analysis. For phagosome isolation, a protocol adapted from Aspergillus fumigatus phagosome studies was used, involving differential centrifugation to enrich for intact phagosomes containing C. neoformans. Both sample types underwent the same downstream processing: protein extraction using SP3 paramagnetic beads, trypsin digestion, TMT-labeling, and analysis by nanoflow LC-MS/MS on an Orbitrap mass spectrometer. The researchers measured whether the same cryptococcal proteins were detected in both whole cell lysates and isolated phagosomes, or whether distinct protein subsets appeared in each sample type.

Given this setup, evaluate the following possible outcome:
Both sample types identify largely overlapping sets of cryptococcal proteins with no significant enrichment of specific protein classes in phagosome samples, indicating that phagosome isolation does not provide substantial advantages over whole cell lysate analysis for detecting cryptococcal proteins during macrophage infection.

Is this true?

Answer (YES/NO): NO